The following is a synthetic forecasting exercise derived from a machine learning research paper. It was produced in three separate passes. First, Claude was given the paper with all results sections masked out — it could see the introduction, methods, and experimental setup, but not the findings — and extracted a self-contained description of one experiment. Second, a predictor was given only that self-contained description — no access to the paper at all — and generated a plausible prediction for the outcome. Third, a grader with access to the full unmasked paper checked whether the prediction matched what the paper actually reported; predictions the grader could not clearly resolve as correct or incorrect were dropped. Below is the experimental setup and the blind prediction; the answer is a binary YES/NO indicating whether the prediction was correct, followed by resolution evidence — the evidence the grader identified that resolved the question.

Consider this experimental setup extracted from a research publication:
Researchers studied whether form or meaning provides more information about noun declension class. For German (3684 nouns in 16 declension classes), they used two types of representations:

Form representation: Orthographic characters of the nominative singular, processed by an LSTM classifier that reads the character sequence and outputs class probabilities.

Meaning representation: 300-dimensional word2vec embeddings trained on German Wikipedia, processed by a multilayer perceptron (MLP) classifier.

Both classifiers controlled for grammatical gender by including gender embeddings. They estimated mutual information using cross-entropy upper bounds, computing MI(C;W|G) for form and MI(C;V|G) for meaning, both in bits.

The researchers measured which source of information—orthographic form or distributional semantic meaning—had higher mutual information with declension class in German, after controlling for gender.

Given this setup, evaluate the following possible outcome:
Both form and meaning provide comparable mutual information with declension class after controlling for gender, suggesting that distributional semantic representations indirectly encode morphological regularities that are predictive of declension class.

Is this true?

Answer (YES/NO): NO